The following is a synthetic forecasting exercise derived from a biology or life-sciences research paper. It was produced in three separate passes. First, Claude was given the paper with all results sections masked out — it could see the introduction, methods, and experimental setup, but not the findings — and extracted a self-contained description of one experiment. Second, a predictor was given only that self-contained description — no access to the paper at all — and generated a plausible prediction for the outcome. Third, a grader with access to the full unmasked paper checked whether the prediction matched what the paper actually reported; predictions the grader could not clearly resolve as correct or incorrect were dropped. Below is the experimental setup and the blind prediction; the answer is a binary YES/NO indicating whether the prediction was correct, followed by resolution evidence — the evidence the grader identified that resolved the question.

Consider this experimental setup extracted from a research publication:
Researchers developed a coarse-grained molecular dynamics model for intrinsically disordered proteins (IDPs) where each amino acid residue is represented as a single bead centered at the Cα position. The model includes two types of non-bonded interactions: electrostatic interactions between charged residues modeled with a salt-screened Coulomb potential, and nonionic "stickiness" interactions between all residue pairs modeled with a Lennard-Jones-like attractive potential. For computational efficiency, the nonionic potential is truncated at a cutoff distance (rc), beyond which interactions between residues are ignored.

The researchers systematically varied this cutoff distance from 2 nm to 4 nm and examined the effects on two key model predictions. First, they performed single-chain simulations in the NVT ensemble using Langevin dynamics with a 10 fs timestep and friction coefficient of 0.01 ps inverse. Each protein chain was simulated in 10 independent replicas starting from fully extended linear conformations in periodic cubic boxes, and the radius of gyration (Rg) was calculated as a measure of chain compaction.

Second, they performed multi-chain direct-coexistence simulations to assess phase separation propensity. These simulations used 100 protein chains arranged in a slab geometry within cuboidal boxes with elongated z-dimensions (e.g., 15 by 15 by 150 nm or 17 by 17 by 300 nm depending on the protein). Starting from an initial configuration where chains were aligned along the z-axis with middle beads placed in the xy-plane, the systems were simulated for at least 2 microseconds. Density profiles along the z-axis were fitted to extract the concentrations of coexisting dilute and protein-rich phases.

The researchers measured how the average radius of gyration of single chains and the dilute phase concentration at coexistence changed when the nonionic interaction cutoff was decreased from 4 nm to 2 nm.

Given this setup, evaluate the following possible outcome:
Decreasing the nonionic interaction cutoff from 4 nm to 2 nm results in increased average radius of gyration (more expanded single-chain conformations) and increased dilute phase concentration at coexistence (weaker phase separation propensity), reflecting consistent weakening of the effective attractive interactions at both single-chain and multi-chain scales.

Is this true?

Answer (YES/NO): YES